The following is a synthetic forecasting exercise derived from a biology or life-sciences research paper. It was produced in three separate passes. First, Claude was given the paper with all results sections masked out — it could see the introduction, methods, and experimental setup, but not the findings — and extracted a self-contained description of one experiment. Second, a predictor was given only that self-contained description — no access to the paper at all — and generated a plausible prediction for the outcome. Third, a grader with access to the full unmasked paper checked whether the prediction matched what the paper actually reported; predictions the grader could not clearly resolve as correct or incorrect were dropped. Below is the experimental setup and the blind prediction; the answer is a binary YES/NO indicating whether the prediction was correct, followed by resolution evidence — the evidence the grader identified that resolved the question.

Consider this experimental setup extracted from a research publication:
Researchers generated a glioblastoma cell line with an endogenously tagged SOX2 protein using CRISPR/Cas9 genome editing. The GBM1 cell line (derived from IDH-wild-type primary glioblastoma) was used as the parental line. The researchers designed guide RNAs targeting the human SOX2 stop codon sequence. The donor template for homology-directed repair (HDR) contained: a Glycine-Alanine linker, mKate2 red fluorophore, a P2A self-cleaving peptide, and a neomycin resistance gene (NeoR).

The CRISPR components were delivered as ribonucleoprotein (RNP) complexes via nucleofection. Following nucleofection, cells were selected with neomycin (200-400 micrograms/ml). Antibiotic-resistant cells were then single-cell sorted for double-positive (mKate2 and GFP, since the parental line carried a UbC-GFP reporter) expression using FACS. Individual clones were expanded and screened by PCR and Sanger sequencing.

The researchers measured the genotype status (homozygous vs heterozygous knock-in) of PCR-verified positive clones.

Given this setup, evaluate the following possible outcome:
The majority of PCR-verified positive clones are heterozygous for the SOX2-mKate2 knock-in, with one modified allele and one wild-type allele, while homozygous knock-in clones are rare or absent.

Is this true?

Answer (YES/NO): YES